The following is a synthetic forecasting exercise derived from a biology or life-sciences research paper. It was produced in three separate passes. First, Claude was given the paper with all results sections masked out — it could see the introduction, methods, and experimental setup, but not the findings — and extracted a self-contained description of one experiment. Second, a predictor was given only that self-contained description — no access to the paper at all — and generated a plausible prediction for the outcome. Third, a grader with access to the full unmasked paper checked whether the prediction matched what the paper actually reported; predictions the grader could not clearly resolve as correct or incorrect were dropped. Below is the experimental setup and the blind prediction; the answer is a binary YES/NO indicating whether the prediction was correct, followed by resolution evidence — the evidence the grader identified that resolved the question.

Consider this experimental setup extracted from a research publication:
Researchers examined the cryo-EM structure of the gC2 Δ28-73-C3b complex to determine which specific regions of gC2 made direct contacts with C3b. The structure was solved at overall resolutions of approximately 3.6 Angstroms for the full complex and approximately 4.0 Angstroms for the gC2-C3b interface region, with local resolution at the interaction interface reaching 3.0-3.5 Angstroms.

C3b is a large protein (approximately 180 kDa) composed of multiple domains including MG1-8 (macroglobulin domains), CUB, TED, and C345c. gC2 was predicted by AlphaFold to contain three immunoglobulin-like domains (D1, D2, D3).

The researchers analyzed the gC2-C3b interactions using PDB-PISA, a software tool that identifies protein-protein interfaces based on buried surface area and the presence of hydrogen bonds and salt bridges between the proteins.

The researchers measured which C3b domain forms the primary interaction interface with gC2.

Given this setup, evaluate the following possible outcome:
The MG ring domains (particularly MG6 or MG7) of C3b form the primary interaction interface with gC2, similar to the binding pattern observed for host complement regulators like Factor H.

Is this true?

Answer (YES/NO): NO